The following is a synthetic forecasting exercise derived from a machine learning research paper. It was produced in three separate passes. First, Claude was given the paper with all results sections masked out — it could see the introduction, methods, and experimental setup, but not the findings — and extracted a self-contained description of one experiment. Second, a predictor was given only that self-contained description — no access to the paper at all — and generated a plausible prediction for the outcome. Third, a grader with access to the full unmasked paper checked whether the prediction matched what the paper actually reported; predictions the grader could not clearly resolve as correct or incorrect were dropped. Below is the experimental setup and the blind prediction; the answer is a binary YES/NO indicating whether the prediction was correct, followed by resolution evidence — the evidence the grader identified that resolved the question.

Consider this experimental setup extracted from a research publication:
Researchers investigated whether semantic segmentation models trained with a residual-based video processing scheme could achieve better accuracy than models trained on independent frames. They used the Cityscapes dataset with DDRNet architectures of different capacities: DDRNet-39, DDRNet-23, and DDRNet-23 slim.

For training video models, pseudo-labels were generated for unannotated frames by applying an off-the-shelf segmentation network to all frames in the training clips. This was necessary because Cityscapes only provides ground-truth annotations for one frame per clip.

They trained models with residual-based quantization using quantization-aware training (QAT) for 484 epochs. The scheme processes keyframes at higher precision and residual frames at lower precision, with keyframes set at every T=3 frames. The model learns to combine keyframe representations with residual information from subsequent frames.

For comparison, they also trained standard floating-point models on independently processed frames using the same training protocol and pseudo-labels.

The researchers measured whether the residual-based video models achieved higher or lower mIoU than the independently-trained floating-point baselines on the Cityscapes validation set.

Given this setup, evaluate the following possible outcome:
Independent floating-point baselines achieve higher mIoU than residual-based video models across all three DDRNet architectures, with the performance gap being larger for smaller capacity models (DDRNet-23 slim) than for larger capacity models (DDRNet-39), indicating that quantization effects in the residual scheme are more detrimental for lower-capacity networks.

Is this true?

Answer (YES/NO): NO